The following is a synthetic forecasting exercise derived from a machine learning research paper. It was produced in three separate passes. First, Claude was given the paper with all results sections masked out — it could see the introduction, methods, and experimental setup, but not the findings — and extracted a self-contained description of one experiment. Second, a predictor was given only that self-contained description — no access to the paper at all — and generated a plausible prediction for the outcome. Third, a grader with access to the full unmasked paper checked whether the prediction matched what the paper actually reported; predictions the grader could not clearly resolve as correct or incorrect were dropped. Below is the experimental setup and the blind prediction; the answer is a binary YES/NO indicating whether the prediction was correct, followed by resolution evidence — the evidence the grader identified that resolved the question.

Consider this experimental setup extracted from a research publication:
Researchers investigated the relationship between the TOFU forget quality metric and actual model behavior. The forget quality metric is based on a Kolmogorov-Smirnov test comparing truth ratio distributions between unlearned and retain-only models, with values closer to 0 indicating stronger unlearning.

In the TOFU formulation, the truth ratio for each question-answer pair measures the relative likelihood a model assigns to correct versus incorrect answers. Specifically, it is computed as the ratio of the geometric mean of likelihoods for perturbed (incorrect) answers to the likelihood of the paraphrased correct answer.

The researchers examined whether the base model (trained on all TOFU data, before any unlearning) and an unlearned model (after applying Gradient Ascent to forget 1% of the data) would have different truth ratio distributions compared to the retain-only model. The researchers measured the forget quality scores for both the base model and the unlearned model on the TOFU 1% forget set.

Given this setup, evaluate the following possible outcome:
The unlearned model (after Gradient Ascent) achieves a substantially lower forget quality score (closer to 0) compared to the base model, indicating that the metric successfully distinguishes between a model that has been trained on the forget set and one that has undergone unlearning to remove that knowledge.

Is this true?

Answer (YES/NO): YES